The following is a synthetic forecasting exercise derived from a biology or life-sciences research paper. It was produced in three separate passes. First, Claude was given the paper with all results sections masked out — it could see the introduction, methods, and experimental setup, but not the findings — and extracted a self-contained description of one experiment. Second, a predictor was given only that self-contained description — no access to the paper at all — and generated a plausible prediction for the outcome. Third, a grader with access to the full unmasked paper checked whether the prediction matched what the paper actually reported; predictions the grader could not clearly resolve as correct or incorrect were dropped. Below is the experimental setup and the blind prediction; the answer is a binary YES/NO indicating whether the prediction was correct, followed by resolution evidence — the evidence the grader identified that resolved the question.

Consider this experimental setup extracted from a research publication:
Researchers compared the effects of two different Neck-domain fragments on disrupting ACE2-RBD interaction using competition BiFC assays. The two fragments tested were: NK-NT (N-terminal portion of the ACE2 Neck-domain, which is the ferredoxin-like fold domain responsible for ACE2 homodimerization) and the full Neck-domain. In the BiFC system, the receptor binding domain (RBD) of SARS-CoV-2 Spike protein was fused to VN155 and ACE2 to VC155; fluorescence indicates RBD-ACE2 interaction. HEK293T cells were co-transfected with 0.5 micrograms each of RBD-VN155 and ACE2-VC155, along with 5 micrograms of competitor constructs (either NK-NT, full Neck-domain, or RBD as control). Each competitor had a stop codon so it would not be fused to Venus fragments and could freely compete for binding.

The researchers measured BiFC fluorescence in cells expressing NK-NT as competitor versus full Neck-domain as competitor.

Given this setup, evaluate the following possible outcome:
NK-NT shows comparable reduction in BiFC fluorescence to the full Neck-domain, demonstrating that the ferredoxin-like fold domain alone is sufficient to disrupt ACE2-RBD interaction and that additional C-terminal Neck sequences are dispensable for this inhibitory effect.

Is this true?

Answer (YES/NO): NO